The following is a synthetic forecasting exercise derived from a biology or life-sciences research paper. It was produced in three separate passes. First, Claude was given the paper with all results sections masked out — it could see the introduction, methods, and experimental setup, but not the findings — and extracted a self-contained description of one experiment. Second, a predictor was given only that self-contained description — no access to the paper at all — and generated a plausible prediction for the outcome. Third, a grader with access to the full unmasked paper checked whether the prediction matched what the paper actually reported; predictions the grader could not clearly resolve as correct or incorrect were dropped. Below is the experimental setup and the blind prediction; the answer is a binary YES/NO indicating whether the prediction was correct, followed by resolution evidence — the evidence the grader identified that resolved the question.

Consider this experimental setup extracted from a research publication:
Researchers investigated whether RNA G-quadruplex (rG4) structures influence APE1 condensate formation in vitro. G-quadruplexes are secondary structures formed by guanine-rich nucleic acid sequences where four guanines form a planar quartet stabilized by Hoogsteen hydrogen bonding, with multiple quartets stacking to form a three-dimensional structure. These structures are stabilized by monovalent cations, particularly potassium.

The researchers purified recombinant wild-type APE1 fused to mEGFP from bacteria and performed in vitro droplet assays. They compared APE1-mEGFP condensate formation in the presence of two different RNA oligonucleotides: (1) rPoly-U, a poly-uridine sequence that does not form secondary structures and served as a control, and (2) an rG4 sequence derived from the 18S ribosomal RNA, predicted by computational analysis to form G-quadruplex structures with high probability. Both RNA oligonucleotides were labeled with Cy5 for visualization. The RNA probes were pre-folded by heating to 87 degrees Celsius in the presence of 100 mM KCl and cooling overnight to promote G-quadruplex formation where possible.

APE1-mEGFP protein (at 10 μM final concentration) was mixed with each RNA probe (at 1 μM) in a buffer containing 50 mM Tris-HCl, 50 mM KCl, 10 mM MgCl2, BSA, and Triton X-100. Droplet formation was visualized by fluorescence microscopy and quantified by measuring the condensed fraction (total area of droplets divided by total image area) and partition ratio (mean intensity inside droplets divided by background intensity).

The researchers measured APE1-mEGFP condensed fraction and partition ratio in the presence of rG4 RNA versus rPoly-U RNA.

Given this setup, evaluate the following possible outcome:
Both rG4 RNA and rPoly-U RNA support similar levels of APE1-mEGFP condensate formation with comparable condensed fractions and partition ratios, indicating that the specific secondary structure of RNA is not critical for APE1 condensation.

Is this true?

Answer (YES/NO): NO